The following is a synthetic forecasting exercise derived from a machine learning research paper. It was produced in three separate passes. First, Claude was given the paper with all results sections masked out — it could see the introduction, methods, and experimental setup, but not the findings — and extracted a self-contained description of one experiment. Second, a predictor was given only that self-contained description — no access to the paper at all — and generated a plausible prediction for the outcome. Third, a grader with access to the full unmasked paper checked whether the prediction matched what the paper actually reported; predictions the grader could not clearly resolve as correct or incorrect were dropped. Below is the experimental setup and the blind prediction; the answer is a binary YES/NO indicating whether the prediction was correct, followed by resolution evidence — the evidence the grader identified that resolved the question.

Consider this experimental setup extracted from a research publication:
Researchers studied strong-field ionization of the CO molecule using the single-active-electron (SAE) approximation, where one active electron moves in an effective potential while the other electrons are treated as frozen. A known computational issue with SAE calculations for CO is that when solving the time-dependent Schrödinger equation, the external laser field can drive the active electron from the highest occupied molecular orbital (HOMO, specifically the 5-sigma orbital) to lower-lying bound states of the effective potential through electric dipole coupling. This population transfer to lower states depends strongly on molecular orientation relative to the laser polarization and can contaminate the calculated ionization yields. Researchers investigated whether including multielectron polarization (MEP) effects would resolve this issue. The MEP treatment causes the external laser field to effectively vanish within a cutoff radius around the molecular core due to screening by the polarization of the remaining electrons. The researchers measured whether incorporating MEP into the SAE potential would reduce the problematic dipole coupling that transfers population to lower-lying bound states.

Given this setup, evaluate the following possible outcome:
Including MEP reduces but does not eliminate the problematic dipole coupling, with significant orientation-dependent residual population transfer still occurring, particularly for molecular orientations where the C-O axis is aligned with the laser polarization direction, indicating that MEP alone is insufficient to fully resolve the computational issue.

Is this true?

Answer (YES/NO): NO